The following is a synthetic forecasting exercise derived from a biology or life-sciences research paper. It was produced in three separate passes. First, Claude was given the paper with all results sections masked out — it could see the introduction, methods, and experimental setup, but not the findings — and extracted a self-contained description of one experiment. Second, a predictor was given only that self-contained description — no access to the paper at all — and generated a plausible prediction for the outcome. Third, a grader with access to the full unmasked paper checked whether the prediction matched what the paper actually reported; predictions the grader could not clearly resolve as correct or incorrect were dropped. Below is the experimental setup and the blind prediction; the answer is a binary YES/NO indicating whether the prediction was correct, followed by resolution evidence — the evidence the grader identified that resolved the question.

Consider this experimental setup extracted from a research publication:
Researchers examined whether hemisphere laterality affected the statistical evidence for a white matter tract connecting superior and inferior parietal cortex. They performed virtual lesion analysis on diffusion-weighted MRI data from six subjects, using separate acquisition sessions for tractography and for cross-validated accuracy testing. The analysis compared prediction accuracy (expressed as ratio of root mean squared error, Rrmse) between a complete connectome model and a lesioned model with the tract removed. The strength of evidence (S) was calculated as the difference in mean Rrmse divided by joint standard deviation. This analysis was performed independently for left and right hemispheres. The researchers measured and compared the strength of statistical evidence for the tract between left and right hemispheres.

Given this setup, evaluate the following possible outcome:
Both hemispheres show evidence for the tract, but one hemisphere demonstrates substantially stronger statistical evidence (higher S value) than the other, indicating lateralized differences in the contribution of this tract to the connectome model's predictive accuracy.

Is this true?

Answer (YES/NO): NO